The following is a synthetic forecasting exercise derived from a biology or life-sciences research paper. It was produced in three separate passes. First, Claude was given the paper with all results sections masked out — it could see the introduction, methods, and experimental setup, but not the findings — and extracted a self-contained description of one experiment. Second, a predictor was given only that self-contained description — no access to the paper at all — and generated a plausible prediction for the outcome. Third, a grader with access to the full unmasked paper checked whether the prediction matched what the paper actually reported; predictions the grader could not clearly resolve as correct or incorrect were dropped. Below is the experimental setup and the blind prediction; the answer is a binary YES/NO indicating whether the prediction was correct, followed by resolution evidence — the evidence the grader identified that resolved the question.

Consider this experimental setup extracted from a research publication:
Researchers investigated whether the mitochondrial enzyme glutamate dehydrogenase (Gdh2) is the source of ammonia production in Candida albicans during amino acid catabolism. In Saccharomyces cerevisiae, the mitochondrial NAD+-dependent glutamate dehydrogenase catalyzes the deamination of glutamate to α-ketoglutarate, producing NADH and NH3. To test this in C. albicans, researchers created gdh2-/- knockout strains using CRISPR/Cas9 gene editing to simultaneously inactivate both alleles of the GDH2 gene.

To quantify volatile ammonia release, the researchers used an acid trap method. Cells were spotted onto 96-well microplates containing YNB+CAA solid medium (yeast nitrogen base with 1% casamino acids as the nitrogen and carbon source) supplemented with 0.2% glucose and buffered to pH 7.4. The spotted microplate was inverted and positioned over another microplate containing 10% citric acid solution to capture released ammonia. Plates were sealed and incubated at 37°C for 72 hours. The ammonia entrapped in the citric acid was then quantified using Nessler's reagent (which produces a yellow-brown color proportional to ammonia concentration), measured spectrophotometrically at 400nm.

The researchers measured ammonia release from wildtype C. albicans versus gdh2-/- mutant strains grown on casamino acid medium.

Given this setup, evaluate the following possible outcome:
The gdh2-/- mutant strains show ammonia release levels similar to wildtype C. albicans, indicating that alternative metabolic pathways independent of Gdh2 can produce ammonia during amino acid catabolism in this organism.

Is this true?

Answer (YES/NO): NO